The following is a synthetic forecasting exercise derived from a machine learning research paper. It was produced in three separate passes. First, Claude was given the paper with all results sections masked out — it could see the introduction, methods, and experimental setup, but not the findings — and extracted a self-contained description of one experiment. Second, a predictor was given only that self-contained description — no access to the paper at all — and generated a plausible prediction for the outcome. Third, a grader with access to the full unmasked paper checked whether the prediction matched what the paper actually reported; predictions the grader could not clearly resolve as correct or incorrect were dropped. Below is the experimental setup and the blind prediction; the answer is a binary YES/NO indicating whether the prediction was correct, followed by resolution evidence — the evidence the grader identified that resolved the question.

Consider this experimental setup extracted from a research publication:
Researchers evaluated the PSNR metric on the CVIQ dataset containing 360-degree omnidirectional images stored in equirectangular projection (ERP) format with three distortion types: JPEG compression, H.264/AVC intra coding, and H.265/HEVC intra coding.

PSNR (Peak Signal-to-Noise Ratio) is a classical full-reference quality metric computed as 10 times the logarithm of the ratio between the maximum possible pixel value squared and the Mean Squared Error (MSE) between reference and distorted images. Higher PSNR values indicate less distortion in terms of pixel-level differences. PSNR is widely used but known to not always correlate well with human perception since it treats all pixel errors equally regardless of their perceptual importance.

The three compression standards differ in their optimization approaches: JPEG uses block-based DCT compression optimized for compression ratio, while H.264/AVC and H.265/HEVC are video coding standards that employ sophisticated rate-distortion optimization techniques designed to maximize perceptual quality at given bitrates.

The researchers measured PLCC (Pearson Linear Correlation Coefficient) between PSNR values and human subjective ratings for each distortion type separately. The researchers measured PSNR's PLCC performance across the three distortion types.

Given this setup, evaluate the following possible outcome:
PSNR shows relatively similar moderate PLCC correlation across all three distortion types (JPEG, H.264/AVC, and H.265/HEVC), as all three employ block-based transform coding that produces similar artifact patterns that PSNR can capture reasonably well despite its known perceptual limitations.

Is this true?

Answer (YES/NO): NO